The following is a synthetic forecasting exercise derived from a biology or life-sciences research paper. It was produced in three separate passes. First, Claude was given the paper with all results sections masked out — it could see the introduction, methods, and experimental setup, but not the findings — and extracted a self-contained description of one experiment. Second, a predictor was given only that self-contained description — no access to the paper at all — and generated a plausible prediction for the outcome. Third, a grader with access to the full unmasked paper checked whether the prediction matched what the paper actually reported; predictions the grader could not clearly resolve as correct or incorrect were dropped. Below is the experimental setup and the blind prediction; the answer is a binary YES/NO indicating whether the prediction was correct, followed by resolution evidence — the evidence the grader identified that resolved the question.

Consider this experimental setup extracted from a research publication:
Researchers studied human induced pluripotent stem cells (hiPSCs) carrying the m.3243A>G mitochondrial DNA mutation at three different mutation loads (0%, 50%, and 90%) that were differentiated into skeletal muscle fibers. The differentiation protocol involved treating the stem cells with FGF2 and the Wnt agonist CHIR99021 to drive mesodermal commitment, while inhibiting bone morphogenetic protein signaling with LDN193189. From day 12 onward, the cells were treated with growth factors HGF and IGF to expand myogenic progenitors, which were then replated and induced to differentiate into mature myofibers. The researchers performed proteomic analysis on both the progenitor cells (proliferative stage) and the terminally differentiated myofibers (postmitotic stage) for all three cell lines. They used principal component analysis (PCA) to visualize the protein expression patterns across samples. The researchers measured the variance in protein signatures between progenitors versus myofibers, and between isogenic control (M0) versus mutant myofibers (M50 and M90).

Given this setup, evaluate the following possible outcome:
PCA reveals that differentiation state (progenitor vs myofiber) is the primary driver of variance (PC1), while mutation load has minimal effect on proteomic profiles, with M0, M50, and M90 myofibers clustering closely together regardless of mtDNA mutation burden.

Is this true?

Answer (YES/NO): NO